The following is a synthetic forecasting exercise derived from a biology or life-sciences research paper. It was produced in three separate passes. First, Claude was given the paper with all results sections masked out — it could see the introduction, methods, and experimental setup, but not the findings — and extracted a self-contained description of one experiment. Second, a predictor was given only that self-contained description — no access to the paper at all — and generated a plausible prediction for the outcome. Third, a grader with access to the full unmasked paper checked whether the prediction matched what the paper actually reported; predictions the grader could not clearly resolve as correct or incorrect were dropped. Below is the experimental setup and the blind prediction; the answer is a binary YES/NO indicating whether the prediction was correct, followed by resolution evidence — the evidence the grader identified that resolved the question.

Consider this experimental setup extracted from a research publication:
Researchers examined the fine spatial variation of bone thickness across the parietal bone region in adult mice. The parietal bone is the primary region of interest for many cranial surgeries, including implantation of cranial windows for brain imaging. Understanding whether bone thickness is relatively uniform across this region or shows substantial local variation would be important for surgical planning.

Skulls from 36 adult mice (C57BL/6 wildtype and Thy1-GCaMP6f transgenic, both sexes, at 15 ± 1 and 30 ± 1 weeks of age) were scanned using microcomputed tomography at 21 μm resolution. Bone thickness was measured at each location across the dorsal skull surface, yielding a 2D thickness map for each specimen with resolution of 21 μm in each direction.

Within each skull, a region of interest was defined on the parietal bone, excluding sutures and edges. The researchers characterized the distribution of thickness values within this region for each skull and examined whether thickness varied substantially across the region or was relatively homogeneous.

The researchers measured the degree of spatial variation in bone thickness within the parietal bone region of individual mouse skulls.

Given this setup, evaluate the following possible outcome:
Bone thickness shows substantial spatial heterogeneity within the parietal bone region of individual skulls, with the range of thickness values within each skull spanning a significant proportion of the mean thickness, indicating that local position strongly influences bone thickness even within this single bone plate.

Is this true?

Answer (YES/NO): YES